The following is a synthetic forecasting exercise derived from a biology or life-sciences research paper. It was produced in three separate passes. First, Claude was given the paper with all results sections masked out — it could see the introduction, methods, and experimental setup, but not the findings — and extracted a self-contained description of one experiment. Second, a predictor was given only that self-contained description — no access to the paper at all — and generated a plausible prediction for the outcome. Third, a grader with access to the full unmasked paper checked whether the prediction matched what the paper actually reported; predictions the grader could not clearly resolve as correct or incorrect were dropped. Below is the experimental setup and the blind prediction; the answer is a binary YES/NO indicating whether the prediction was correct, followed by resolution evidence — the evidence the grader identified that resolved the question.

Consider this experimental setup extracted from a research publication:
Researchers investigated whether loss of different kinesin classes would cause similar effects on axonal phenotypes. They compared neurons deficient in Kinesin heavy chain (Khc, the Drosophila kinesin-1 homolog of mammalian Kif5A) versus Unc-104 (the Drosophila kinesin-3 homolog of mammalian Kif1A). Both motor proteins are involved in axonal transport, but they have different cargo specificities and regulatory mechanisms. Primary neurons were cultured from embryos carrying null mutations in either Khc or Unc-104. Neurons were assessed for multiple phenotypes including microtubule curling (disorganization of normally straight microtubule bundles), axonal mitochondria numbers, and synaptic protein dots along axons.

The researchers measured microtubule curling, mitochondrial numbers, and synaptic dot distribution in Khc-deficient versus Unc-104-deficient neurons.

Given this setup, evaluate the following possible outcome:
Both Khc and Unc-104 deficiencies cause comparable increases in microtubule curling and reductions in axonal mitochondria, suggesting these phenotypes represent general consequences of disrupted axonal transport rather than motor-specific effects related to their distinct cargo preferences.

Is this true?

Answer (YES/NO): YES